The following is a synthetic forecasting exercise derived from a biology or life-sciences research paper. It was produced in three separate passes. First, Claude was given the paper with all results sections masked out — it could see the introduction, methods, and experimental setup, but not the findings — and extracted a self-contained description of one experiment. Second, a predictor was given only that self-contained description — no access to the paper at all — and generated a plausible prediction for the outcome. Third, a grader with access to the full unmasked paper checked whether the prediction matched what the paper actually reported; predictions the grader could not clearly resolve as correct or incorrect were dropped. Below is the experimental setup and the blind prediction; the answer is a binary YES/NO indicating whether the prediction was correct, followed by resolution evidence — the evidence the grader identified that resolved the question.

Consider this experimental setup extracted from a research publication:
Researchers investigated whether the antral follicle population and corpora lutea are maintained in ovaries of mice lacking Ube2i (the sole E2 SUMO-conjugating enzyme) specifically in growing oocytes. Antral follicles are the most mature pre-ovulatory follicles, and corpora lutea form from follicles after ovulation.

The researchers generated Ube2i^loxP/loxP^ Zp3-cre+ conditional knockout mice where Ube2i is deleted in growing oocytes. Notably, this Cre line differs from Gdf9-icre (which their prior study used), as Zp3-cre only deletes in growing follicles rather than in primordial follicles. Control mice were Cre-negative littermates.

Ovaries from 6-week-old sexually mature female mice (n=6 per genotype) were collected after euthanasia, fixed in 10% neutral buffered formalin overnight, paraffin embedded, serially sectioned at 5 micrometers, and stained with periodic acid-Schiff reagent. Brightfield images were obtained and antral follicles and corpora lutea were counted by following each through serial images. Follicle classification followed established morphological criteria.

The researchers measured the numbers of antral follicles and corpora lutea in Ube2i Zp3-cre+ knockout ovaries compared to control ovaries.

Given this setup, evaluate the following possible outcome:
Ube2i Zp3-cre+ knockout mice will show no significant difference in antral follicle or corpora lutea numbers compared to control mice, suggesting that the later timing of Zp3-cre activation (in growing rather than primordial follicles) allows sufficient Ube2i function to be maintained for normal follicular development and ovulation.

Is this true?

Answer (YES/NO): YES